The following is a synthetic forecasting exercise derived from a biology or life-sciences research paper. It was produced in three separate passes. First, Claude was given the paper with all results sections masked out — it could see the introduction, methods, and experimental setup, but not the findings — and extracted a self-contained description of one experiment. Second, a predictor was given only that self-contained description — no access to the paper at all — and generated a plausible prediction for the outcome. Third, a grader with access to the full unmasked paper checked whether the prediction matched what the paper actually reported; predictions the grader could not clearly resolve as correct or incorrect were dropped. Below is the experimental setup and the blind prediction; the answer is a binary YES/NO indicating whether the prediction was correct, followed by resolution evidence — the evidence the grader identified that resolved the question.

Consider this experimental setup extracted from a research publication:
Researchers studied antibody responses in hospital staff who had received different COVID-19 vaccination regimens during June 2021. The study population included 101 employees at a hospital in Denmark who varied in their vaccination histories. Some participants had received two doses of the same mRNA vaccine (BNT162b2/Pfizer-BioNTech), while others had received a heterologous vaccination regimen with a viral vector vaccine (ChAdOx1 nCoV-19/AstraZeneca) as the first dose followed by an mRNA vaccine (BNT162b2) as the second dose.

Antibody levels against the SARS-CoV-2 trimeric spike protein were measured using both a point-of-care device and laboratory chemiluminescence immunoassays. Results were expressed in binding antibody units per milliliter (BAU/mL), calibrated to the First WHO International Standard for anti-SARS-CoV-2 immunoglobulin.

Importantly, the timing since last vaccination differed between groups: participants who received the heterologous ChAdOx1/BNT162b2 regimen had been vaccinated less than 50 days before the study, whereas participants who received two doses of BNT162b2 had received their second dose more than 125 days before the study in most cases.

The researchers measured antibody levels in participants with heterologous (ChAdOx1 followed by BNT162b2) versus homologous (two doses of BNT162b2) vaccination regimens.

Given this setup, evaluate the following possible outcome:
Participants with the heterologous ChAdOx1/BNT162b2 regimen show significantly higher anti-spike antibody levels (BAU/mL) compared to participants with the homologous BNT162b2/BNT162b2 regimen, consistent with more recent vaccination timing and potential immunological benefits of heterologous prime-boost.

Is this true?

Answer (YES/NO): YES